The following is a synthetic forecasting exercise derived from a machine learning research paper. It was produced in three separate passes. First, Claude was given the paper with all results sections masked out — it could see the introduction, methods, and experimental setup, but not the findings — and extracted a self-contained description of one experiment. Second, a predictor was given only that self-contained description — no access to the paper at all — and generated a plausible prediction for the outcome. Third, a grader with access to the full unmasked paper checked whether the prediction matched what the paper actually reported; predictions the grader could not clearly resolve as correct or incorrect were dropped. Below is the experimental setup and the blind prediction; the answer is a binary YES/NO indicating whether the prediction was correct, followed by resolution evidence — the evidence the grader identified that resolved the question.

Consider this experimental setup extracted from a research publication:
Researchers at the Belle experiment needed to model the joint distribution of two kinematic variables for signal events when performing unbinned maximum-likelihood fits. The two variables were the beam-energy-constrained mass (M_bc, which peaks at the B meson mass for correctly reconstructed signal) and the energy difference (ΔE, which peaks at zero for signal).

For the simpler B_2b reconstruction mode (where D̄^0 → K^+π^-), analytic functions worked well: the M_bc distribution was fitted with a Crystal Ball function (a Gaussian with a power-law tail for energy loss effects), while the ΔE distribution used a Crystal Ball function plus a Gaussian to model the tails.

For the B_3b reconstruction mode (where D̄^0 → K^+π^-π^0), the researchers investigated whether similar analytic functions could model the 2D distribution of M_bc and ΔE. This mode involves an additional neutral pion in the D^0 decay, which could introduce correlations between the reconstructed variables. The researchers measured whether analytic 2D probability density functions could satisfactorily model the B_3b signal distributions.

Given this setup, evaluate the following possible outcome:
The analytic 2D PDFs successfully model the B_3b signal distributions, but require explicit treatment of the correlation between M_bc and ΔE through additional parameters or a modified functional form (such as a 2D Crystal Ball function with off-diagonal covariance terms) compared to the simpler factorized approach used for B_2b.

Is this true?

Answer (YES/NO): NO